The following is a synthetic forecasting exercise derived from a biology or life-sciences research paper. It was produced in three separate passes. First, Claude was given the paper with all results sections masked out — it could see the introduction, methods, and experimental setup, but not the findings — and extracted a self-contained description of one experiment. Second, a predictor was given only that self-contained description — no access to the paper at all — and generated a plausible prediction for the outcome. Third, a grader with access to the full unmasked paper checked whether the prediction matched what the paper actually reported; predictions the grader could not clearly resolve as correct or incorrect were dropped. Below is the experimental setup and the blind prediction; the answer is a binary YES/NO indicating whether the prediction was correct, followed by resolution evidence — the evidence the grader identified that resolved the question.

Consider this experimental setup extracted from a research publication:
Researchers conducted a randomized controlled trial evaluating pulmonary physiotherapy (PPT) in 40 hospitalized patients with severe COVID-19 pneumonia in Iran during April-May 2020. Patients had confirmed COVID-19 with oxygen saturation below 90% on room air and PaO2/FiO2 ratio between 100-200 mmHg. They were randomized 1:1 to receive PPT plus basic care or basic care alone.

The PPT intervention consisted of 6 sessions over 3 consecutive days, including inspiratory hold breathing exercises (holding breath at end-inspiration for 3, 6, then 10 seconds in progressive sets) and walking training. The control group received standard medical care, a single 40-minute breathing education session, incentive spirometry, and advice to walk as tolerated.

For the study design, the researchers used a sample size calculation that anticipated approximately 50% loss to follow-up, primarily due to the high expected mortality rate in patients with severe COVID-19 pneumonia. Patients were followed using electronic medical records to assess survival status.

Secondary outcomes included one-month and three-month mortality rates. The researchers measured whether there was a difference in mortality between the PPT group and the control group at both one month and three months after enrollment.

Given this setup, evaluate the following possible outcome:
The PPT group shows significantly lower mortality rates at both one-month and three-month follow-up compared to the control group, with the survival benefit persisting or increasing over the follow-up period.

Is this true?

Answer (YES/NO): NO